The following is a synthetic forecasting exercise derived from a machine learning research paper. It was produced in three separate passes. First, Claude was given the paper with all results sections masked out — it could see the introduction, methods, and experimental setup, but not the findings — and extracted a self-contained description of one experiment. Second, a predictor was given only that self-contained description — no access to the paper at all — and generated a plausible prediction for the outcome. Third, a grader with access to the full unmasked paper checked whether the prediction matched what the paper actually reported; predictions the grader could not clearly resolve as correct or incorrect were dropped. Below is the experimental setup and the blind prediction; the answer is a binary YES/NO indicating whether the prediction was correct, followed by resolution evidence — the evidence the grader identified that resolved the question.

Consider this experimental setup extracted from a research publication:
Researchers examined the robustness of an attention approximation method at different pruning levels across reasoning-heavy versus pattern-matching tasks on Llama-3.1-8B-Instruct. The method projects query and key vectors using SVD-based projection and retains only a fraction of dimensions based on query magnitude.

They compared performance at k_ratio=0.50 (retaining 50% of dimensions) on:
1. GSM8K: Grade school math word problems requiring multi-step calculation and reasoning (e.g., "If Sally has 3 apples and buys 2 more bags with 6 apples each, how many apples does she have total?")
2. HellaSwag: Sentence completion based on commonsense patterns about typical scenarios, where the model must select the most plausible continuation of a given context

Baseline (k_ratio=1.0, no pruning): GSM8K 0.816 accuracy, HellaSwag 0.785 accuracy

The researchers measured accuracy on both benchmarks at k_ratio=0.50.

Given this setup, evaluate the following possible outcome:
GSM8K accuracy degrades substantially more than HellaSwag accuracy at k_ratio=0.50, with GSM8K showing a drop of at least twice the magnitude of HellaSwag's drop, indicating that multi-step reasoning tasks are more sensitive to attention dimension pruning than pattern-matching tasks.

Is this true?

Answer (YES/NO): YES